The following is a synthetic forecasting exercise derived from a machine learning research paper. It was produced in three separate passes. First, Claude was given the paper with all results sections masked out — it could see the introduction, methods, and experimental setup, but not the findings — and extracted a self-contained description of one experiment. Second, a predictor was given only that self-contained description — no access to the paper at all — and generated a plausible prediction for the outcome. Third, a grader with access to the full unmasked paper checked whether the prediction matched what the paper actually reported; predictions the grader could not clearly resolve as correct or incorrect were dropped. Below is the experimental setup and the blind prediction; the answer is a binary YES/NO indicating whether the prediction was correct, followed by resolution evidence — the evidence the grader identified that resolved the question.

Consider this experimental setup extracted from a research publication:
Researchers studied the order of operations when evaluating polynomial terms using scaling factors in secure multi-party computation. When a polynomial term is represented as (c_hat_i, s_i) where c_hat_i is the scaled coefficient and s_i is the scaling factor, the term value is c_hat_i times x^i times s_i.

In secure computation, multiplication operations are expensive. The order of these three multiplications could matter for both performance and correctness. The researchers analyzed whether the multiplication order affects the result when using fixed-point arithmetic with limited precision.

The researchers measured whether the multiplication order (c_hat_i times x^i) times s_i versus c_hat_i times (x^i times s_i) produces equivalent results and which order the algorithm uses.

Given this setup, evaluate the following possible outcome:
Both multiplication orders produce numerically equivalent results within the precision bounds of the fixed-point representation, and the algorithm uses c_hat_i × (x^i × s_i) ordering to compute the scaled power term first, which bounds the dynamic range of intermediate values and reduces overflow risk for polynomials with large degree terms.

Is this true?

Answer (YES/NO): NO